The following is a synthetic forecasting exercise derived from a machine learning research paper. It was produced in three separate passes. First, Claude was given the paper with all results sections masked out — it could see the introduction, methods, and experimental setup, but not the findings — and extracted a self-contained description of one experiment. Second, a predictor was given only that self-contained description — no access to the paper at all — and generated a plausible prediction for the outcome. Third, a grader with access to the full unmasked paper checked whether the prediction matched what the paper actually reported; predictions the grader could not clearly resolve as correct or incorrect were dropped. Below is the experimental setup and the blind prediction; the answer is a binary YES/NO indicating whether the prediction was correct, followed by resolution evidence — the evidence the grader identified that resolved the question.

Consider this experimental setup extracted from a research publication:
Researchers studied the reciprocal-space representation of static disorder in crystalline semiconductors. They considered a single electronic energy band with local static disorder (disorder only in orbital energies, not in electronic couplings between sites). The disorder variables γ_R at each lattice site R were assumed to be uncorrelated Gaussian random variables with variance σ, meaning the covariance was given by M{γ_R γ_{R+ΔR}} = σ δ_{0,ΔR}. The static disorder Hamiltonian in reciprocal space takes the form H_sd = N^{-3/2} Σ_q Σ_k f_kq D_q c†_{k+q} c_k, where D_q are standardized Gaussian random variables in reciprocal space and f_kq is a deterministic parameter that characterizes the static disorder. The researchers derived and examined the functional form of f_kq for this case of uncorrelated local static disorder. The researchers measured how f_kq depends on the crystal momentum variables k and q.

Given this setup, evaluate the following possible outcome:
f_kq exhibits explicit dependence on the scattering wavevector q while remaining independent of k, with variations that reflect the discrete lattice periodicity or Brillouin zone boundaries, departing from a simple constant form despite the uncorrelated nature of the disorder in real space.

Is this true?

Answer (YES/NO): NO